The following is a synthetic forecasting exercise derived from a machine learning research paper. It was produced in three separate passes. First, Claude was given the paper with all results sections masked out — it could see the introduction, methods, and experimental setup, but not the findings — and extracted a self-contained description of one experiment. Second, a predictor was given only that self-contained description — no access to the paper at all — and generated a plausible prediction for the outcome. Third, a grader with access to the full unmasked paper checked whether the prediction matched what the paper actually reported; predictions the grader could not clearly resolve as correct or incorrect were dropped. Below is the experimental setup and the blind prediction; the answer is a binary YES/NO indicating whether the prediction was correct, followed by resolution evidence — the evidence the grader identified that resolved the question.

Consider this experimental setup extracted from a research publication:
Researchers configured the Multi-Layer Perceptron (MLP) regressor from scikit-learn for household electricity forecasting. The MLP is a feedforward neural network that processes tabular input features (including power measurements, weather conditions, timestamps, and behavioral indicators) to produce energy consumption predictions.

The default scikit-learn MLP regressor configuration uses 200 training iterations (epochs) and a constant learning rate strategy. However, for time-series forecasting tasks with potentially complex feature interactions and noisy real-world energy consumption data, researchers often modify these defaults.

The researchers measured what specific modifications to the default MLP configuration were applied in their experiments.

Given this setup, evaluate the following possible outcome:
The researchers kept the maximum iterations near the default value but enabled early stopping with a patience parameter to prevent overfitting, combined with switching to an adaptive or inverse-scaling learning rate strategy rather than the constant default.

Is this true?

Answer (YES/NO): NO